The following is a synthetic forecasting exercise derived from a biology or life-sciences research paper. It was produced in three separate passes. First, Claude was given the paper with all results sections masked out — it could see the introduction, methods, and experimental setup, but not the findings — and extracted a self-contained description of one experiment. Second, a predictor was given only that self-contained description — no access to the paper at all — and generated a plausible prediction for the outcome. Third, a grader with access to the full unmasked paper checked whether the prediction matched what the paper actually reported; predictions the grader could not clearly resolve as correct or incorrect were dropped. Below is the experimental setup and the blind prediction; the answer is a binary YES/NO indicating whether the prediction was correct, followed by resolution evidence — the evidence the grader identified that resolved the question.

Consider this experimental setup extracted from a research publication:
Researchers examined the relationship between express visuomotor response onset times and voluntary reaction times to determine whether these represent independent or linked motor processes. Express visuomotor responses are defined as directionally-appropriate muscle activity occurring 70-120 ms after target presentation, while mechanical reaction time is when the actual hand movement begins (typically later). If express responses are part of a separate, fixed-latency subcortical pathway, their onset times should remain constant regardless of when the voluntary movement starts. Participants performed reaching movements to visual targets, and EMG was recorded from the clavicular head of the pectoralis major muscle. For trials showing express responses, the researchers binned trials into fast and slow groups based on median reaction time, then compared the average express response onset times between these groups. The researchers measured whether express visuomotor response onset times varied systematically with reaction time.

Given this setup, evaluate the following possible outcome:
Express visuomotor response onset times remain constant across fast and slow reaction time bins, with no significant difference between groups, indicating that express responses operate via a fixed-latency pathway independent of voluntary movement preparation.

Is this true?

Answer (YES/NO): YES